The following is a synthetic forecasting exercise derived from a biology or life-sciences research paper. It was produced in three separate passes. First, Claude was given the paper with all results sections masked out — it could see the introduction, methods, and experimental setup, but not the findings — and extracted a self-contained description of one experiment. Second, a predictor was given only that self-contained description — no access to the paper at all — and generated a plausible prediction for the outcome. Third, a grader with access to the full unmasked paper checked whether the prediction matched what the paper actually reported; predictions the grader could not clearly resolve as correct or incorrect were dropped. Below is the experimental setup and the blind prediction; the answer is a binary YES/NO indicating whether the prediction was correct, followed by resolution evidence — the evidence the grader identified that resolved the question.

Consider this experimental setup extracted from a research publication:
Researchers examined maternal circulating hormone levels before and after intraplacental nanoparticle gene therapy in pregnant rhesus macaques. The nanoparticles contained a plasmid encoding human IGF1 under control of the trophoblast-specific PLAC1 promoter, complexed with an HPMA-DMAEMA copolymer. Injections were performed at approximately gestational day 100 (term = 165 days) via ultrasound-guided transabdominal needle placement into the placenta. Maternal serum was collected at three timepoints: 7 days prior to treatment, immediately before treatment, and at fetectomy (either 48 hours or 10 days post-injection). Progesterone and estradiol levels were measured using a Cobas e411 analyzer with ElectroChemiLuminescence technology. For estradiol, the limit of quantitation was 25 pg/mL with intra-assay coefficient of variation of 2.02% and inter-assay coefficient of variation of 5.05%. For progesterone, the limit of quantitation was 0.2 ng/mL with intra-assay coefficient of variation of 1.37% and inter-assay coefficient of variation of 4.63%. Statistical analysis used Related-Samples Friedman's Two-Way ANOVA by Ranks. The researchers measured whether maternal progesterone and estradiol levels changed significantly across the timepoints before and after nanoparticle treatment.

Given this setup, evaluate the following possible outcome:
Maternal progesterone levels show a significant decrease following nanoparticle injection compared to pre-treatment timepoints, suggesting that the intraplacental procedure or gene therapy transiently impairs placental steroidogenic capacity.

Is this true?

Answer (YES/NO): NO